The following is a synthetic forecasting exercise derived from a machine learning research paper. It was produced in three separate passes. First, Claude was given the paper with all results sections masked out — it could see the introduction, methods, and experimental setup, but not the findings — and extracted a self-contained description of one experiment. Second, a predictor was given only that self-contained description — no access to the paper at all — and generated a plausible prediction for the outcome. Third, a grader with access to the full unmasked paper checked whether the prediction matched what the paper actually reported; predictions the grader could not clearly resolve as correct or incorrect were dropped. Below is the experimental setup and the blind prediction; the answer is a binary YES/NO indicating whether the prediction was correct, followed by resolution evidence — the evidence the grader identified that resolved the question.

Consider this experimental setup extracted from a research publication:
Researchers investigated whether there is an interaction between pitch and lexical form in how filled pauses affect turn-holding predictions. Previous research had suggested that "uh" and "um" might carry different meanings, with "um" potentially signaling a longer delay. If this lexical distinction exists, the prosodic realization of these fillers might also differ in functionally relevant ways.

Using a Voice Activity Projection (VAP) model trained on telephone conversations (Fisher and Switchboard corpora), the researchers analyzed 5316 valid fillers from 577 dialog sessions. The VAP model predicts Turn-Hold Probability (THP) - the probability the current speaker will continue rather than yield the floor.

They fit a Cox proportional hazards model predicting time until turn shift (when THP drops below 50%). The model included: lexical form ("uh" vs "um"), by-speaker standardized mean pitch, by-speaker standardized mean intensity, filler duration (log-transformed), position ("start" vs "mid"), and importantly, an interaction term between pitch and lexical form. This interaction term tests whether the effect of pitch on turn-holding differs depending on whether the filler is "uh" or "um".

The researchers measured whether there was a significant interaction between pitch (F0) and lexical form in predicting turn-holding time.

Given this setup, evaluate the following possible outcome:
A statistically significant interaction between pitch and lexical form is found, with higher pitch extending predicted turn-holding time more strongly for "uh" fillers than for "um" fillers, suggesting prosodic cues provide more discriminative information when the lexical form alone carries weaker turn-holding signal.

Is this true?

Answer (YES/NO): NO